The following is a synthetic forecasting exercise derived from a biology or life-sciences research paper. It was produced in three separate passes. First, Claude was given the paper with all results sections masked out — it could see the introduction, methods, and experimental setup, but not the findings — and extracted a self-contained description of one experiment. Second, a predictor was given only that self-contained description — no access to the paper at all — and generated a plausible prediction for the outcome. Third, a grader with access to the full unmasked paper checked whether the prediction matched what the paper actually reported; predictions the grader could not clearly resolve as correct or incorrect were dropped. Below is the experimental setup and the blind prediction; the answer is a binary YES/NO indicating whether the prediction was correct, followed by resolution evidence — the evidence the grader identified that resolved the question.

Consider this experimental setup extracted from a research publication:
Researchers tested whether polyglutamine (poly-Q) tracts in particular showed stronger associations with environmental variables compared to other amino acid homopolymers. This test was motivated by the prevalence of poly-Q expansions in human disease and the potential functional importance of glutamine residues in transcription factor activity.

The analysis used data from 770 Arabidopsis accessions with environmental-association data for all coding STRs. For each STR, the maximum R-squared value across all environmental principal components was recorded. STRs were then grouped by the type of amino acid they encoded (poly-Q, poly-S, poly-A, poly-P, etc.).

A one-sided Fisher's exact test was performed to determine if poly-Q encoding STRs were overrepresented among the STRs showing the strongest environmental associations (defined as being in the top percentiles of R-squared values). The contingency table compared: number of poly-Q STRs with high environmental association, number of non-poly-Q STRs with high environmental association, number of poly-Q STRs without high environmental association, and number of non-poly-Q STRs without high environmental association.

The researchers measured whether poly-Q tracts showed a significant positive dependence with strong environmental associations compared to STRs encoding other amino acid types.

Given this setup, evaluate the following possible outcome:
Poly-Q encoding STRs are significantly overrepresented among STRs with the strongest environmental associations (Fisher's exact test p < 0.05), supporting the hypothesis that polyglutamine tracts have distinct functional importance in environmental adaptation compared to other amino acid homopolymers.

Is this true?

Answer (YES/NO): YES